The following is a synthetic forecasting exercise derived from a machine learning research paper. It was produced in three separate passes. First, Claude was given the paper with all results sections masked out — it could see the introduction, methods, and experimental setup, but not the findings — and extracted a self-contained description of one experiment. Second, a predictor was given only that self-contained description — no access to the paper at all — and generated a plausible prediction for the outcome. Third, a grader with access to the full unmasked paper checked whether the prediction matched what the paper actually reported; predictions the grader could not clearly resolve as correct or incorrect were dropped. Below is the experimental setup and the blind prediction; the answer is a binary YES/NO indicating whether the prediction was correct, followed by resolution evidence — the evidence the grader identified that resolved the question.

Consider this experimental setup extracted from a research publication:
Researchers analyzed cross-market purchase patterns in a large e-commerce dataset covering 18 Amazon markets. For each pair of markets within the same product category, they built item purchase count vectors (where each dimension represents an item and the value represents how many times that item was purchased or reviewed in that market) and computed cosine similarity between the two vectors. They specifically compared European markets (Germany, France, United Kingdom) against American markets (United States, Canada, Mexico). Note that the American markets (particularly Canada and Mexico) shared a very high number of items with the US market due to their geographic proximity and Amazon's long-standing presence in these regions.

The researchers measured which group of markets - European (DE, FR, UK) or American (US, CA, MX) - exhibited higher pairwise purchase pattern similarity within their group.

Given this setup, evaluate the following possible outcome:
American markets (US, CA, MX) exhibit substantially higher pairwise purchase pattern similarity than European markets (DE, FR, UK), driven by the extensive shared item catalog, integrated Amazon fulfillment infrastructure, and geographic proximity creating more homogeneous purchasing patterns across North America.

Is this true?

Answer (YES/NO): NO